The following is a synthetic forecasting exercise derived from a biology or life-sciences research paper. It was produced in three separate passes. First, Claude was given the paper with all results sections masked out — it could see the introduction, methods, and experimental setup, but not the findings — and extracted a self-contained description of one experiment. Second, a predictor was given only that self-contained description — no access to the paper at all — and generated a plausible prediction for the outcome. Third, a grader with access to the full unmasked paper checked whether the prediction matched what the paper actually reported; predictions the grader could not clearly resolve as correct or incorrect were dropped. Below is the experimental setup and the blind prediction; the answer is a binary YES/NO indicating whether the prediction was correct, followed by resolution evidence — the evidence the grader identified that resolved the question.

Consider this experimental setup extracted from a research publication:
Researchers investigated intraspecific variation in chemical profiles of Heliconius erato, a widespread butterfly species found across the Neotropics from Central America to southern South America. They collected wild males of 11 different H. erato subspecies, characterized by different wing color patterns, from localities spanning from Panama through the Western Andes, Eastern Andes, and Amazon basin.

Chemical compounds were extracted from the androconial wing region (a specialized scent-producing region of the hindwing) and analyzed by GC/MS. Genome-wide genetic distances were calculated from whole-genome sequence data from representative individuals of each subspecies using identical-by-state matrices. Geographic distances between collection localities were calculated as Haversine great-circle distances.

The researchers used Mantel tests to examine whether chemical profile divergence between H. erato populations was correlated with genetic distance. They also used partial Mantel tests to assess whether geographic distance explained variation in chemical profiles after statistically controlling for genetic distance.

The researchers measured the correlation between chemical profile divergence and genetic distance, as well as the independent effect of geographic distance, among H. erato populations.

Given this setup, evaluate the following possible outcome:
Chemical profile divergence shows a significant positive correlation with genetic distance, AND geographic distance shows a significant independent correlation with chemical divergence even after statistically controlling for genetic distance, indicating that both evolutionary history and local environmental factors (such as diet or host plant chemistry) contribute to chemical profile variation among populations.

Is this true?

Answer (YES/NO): YES